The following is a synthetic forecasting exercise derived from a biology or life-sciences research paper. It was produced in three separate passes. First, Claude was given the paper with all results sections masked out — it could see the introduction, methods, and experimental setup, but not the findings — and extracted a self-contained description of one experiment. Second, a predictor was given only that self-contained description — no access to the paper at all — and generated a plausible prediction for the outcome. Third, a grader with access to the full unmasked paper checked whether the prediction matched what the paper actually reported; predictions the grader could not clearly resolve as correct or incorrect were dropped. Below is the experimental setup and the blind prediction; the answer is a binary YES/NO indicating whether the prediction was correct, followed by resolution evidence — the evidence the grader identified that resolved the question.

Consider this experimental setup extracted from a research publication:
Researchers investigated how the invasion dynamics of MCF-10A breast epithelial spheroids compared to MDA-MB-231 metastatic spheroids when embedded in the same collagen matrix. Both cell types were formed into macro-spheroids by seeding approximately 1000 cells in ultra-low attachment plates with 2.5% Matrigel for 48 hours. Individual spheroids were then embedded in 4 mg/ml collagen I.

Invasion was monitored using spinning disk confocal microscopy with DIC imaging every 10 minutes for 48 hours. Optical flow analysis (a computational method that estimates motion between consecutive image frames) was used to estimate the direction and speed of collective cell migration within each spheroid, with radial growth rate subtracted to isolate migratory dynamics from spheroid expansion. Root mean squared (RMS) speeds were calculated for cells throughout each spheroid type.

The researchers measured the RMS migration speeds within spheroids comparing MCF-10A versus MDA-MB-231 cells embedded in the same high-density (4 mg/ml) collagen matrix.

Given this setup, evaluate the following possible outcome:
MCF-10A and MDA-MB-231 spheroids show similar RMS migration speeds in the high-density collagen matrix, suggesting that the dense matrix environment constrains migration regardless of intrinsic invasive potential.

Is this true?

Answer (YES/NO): NO